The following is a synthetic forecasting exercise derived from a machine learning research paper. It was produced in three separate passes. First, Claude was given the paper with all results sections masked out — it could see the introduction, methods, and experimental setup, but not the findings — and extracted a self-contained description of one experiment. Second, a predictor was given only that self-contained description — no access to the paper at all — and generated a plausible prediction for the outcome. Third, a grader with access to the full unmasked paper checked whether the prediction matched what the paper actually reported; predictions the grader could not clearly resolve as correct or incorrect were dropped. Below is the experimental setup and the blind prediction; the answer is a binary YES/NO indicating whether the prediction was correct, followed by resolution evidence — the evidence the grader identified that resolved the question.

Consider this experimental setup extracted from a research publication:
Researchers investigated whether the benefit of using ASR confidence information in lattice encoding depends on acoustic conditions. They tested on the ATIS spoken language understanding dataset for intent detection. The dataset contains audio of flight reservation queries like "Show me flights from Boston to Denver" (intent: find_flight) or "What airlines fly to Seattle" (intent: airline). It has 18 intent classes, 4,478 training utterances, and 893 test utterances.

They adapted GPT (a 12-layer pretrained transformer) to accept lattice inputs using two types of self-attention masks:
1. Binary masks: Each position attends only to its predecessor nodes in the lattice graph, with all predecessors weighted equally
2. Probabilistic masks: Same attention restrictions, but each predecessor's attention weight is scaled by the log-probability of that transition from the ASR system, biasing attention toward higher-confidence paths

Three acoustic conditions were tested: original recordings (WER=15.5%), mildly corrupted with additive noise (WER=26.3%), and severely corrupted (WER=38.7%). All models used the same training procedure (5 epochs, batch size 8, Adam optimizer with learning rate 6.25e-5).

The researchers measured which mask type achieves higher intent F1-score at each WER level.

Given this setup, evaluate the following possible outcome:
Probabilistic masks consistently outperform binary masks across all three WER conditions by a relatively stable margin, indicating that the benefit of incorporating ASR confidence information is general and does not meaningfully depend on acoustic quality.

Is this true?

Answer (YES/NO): NO